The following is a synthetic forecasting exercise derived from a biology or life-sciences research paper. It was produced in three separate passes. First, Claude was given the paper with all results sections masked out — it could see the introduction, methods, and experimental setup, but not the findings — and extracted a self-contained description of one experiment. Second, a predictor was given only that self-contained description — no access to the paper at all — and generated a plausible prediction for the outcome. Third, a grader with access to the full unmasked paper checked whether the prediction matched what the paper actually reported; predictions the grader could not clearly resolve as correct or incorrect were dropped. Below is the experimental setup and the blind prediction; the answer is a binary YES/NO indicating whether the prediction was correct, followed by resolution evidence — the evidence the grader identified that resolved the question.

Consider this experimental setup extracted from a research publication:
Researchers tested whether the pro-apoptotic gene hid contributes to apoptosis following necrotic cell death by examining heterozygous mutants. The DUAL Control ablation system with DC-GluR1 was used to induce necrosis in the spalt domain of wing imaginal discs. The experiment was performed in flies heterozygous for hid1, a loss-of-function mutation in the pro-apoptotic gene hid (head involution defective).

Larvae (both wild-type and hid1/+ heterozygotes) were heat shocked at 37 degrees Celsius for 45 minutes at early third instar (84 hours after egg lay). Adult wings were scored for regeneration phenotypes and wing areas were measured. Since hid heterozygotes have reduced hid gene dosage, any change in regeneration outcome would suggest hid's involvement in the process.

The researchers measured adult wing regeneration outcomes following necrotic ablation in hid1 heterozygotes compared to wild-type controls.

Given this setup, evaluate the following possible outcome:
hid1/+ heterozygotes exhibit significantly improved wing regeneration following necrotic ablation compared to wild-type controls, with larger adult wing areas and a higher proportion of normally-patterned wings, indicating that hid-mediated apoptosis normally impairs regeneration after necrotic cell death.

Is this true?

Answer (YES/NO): NO